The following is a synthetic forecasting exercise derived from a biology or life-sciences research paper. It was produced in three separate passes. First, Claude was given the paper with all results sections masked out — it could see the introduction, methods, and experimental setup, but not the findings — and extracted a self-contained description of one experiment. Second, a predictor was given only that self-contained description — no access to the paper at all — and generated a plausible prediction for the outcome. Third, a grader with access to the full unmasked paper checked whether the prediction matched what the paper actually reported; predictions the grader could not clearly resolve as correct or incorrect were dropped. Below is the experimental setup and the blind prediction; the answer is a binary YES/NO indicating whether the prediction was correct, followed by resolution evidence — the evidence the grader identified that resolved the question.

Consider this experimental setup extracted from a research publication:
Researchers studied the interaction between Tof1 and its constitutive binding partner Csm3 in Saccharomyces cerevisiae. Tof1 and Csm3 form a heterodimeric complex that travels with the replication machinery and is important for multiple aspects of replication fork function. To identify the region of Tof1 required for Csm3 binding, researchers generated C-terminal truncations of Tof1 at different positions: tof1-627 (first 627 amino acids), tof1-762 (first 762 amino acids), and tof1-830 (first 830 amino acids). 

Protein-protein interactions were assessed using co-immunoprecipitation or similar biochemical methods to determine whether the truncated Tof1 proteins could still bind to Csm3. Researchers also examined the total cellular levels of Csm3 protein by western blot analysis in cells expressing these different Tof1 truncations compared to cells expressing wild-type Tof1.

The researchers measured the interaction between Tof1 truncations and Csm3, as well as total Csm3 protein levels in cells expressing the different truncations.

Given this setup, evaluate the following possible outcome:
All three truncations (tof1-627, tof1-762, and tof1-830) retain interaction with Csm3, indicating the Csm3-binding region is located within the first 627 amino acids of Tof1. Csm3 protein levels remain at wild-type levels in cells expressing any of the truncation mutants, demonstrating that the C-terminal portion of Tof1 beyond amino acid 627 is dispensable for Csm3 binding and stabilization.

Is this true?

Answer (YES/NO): NO